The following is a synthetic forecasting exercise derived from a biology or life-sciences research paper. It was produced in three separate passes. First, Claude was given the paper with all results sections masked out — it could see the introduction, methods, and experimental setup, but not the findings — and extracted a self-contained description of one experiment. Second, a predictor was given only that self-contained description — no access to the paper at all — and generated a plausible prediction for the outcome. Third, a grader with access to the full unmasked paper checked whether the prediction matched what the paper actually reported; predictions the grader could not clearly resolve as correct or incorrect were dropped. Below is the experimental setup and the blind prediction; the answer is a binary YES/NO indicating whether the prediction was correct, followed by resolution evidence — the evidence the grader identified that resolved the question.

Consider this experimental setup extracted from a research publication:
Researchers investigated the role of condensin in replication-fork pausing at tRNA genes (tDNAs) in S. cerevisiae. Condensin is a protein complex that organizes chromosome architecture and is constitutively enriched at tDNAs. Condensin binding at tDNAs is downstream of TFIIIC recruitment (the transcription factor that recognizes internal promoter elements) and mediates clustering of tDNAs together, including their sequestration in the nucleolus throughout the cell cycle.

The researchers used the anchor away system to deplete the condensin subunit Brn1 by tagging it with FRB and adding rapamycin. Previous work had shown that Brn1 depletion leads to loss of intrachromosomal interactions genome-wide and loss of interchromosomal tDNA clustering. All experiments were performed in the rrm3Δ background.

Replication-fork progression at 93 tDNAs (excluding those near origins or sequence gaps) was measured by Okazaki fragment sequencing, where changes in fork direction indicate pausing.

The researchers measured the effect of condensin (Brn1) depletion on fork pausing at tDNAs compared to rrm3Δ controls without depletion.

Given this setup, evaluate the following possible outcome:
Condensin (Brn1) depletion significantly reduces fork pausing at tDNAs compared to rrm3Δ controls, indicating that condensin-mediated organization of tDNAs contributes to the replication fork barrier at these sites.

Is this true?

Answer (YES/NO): NO